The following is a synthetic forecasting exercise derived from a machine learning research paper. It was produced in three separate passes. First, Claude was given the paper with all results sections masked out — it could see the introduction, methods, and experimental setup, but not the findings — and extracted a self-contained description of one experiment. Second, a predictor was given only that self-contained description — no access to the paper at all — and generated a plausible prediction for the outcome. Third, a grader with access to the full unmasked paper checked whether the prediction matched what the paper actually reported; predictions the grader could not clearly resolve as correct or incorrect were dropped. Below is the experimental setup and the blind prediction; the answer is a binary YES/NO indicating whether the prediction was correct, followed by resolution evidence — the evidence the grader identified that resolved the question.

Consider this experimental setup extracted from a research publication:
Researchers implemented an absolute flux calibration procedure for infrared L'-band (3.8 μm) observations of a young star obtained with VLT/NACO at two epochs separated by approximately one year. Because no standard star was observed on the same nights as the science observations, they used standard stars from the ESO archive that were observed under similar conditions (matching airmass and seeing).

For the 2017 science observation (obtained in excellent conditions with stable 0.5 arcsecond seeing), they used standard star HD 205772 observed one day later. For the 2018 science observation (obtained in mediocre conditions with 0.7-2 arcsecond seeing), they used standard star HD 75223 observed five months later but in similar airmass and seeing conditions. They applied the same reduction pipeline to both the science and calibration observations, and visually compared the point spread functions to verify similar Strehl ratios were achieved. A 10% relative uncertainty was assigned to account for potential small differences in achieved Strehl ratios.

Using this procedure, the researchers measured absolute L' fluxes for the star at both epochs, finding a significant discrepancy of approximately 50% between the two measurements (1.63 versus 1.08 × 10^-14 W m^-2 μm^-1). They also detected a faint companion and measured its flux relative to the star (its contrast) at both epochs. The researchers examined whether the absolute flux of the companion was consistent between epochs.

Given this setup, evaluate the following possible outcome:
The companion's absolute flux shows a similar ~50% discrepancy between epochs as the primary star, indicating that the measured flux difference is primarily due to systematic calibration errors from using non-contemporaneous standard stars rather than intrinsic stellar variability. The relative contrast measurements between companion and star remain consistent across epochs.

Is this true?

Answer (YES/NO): NO